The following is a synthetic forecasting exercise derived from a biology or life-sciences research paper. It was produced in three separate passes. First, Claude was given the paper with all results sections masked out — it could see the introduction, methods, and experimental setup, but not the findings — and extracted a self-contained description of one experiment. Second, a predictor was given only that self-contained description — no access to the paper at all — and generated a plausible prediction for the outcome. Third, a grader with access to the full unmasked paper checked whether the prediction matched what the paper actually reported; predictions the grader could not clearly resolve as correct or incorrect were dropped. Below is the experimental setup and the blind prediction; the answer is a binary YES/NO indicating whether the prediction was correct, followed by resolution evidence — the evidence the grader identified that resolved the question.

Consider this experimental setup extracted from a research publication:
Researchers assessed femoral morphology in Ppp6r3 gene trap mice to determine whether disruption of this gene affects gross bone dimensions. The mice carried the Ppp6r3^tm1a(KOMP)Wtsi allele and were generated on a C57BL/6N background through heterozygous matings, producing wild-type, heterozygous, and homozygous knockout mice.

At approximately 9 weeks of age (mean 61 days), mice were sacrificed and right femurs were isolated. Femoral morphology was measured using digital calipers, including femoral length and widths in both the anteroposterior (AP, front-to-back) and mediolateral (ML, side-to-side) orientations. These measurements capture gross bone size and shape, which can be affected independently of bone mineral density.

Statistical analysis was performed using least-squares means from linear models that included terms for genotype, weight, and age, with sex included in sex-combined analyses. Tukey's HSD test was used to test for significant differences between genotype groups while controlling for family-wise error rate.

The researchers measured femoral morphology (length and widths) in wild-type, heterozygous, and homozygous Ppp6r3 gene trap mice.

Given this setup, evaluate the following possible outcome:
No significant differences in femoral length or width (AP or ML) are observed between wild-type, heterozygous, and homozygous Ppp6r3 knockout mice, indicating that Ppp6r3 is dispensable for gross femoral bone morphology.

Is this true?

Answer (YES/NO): NO